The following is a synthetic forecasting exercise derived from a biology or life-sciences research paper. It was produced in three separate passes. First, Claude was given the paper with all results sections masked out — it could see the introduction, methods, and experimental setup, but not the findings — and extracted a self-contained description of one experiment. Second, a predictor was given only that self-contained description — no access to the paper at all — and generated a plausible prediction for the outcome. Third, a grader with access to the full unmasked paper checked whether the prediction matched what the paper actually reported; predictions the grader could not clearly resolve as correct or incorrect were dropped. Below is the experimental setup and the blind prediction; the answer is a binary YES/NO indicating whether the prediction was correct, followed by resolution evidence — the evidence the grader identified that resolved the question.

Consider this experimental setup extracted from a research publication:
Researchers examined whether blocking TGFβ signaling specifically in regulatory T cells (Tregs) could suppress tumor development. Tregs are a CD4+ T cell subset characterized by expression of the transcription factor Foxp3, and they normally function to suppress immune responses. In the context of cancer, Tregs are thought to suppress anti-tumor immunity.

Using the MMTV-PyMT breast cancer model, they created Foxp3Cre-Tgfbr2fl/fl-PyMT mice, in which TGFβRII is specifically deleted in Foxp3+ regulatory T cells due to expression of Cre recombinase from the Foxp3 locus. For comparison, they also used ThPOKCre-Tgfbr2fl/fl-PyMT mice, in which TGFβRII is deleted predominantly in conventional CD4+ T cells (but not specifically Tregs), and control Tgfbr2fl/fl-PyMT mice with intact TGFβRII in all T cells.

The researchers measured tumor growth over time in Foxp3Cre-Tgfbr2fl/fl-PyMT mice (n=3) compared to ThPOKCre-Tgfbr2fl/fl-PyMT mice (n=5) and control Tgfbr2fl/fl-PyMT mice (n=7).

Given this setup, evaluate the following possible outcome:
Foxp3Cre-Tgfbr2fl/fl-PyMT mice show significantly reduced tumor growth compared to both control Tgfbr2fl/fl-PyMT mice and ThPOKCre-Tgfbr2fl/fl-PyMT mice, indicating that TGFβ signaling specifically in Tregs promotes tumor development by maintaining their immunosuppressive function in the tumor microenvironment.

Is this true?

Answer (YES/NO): NO